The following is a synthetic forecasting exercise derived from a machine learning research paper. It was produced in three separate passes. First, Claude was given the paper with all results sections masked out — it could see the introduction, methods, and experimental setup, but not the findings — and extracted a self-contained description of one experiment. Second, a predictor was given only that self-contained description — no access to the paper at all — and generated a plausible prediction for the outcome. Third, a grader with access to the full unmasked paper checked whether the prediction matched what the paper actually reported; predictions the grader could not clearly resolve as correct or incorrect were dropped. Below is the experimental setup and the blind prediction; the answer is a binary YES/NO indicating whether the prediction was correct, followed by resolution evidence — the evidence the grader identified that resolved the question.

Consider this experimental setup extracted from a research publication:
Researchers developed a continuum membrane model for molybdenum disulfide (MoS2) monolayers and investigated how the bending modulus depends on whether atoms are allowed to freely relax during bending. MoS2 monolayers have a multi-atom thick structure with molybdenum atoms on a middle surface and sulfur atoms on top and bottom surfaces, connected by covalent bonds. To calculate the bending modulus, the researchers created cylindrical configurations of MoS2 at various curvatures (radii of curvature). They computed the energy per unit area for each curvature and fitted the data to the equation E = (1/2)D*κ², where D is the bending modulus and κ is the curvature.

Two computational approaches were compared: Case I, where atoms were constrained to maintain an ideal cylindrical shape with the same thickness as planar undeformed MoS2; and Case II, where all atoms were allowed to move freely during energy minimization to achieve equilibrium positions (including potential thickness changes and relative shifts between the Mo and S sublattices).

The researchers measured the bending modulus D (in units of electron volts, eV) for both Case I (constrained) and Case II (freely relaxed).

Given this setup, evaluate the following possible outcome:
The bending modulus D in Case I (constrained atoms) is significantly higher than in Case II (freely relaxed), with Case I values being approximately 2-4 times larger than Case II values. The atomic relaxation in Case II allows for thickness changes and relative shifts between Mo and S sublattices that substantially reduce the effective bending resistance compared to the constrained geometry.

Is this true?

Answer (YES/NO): NO